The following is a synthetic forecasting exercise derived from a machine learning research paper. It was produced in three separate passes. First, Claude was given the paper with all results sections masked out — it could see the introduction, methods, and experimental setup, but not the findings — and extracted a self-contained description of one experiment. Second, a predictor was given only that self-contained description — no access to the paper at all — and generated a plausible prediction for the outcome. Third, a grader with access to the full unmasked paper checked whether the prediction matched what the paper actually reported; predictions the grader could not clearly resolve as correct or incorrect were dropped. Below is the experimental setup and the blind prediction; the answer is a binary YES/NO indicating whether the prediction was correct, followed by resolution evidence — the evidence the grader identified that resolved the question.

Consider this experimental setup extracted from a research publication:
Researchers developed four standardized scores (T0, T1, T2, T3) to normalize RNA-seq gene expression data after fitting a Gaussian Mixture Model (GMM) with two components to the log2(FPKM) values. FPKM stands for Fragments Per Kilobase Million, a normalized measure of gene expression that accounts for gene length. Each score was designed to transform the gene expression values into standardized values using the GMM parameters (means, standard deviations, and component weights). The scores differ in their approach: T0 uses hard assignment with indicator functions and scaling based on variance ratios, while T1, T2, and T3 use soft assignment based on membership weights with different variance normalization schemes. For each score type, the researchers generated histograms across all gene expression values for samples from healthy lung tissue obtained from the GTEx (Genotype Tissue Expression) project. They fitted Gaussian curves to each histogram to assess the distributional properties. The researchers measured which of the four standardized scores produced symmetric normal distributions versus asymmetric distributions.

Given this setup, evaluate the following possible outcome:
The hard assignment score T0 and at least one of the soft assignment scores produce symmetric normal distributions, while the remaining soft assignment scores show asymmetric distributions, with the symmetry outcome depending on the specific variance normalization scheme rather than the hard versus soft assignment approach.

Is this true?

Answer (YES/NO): NO